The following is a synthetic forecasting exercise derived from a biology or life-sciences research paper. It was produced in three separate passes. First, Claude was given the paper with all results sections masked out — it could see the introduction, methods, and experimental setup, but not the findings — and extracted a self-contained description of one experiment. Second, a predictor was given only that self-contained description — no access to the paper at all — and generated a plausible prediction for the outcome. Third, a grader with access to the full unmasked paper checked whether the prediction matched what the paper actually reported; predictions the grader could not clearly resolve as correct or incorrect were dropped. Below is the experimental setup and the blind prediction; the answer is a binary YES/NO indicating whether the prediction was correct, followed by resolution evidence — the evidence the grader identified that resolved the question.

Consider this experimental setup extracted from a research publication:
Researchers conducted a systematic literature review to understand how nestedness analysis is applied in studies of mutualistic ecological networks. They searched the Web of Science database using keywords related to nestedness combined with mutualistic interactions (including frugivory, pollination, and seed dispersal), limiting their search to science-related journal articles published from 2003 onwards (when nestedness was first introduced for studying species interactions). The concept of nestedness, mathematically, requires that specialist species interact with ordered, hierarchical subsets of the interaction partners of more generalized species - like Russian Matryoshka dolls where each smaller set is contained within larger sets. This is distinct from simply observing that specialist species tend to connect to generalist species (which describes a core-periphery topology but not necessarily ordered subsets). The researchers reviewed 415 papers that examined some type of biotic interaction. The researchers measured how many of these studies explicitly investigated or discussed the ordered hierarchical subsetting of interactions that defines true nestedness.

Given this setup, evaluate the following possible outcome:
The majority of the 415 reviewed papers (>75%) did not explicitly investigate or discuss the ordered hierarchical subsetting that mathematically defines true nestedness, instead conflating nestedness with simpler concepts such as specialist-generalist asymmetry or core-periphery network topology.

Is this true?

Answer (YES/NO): NO